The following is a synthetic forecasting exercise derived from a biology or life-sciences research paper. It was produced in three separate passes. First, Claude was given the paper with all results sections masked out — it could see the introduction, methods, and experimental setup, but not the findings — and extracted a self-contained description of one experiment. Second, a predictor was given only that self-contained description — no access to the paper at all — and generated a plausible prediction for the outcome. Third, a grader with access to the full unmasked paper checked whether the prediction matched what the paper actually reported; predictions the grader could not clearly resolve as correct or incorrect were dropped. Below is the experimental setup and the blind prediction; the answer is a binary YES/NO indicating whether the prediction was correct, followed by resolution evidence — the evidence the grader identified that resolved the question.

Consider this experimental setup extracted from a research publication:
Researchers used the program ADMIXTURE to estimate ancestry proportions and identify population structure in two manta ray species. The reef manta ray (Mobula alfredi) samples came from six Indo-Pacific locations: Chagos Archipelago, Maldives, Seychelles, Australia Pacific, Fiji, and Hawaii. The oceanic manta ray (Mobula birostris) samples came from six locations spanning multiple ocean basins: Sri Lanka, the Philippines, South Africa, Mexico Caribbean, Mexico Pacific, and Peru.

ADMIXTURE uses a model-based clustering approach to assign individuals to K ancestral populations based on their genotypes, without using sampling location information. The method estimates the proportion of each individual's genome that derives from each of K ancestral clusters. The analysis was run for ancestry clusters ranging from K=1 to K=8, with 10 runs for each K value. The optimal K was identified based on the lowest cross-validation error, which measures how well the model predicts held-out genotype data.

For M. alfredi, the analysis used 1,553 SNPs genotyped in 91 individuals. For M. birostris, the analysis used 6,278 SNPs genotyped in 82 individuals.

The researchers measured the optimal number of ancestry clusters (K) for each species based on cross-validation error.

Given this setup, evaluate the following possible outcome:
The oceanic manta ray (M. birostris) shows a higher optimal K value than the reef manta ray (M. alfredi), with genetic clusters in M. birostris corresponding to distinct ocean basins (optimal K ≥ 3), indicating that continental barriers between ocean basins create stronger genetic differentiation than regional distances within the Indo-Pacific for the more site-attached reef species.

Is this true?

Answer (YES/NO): NO